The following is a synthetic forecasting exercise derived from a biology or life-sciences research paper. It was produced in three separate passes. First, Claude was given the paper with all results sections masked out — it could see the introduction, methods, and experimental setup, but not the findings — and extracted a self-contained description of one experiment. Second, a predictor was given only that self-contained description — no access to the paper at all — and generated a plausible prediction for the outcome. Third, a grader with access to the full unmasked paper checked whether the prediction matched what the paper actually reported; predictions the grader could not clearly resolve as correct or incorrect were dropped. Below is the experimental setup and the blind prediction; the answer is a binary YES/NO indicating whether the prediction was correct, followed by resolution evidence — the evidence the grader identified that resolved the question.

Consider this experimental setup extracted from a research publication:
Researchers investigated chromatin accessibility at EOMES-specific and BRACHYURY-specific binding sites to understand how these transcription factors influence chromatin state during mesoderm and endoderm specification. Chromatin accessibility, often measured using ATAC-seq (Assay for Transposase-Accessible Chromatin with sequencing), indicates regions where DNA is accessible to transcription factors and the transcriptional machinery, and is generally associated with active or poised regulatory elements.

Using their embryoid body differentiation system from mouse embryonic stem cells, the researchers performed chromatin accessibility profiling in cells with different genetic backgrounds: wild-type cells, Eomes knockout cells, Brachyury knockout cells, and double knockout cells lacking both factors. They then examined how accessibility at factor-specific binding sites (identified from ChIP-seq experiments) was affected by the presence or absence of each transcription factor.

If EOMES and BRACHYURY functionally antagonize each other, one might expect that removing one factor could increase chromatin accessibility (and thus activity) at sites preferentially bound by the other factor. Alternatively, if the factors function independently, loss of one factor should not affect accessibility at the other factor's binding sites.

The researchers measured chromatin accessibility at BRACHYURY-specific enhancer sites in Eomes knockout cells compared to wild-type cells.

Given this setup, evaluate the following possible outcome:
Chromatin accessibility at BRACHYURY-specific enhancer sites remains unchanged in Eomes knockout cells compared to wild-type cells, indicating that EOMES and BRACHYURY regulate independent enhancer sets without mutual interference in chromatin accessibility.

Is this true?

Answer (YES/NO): NO